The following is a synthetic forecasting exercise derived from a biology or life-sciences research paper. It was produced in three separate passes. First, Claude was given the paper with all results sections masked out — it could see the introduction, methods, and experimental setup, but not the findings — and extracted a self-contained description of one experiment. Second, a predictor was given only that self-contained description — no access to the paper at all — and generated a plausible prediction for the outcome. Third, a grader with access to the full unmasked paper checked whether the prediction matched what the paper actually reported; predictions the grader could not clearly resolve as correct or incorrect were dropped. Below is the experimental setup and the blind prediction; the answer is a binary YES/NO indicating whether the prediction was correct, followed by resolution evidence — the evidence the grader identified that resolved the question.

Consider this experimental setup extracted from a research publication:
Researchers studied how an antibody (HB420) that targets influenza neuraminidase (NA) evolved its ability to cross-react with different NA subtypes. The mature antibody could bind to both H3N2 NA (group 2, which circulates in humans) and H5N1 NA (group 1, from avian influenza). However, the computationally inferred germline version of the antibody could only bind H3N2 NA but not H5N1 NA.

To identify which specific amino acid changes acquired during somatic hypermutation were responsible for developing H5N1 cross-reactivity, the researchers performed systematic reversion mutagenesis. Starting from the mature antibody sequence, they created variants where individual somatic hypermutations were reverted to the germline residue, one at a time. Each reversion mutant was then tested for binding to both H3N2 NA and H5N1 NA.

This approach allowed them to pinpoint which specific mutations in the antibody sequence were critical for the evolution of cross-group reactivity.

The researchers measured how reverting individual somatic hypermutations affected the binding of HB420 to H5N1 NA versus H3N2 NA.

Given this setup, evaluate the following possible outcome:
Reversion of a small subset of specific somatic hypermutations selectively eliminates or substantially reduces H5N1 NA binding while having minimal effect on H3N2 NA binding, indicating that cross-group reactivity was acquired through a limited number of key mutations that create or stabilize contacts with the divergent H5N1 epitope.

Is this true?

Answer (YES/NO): YES